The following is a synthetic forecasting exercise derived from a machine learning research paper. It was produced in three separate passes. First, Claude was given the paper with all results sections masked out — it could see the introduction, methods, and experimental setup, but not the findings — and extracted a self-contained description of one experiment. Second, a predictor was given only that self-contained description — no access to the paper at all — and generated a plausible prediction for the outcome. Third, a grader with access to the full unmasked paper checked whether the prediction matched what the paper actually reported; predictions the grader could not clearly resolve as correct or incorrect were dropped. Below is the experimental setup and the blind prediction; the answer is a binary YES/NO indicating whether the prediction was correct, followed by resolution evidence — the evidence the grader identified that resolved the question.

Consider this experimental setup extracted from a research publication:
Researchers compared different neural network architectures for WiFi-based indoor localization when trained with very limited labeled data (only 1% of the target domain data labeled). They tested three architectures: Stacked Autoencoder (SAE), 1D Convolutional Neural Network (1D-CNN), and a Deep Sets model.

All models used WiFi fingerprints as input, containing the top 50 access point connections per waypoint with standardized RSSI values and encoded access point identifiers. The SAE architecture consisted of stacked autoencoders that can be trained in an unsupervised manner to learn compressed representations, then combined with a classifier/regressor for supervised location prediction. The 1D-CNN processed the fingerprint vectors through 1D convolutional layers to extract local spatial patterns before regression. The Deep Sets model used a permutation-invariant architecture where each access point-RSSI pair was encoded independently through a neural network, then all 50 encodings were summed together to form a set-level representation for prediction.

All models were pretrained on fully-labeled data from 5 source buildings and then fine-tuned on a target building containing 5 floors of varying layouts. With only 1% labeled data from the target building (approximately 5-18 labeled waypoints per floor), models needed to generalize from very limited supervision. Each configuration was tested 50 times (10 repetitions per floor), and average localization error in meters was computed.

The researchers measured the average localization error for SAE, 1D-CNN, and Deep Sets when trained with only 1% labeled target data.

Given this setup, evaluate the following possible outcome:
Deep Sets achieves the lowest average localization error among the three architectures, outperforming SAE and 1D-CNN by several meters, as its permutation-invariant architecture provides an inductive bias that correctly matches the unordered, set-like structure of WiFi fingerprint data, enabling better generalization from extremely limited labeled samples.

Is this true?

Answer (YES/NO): YES